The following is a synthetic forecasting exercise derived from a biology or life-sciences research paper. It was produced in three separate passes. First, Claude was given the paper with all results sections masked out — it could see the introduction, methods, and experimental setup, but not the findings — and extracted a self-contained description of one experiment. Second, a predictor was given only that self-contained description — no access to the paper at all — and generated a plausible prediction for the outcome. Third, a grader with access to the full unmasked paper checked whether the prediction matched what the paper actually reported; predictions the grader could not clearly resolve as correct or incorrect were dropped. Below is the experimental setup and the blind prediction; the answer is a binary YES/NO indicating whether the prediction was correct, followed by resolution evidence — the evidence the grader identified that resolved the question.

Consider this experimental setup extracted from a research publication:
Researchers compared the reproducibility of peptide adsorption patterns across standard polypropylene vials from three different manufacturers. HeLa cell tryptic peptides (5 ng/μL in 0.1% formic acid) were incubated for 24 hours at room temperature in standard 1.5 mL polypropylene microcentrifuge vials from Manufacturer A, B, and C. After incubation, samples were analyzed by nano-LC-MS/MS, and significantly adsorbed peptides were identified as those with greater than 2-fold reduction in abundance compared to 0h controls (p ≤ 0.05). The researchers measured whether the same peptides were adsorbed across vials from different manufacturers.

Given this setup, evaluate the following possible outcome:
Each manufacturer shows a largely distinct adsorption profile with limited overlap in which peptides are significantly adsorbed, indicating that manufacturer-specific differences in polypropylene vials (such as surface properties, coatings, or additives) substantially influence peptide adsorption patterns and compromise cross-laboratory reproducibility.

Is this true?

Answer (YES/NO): NO